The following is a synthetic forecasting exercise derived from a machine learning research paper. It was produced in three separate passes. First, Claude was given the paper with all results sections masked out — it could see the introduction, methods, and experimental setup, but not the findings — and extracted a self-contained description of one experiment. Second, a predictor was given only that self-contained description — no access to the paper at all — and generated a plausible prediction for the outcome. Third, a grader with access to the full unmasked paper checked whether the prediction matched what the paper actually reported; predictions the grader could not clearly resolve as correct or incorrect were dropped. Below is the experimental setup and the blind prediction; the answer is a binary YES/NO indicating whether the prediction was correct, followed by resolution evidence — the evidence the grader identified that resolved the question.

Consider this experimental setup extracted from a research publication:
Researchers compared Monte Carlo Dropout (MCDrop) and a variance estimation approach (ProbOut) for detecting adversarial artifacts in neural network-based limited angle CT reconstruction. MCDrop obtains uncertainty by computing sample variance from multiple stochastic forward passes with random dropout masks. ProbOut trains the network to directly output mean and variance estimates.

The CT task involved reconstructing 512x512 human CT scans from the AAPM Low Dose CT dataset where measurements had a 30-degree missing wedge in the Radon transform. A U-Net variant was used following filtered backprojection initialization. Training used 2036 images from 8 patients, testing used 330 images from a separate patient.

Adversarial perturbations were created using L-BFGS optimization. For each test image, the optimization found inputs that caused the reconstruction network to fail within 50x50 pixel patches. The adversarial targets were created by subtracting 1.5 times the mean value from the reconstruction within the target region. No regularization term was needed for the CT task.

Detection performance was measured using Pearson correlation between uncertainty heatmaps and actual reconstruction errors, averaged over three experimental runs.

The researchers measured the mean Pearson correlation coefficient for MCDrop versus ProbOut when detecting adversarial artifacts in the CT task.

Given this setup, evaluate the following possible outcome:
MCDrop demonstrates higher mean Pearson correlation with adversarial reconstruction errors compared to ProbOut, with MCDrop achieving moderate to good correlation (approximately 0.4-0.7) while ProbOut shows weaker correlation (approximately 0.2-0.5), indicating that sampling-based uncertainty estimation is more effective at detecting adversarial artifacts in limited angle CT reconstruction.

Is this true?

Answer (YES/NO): NO